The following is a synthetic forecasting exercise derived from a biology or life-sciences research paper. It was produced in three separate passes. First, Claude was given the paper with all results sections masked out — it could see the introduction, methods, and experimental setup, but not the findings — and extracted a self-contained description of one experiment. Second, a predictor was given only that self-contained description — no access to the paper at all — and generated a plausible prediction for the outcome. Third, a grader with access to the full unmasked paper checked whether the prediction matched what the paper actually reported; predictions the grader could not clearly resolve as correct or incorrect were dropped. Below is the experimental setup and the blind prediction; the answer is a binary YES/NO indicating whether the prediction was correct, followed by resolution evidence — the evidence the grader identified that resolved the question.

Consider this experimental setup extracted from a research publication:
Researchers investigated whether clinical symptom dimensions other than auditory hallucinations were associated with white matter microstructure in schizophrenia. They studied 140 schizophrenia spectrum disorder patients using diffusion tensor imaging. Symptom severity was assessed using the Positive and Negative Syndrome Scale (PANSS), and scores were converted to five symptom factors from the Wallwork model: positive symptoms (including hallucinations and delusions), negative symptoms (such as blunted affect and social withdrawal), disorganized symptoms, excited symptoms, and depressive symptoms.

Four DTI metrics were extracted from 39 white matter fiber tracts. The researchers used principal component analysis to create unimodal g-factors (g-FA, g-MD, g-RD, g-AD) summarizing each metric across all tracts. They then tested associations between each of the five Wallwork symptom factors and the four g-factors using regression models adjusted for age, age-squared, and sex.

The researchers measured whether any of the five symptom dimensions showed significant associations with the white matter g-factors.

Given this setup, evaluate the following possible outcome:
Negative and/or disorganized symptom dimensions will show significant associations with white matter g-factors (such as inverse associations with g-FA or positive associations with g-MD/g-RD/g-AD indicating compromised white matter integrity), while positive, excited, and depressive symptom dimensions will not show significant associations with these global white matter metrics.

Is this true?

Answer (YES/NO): NO